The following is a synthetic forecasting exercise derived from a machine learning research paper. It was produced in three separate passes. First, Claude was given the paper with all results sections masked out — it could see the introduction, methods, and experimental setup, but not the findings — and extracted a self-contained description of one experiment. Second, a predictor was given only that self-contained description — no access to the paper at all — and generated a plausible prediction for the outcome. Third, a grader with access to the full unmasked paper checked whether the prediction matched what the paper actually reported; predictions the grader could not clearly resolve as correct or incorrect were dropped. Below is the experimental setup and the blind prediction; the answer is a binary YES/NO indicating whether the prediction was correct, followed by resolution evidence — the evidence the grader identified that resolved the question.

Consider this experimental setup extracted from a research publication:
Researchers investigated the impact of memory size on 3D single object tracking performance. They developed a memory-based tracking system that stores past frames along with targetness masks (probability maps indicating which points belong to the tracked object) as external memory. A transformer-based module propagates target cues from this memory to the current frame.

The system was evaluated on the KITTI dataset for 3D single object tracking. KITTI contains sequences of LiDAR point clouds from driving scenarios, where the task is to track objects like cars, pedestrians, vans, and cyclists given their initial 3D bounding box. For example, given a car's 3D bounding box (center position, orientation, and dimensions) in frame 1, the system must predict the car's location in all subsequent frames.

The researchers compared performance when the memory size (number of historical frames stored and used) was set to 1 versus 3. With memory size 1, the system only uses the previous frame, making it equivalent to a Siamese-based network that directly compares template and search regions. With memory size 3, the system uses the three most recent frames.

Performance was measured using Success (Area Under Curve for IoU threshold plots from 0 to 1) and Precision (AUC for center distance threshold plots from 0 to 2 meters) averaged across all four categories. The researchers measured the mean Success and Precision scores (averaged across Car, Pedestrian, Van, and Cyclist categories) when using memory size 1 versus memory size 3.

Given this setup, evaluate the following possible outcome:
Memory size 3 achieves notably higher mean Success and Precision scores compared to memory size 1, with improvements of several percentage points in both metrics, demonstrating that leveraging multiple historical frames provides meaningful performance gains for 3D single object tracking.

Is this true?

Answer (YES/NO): NO